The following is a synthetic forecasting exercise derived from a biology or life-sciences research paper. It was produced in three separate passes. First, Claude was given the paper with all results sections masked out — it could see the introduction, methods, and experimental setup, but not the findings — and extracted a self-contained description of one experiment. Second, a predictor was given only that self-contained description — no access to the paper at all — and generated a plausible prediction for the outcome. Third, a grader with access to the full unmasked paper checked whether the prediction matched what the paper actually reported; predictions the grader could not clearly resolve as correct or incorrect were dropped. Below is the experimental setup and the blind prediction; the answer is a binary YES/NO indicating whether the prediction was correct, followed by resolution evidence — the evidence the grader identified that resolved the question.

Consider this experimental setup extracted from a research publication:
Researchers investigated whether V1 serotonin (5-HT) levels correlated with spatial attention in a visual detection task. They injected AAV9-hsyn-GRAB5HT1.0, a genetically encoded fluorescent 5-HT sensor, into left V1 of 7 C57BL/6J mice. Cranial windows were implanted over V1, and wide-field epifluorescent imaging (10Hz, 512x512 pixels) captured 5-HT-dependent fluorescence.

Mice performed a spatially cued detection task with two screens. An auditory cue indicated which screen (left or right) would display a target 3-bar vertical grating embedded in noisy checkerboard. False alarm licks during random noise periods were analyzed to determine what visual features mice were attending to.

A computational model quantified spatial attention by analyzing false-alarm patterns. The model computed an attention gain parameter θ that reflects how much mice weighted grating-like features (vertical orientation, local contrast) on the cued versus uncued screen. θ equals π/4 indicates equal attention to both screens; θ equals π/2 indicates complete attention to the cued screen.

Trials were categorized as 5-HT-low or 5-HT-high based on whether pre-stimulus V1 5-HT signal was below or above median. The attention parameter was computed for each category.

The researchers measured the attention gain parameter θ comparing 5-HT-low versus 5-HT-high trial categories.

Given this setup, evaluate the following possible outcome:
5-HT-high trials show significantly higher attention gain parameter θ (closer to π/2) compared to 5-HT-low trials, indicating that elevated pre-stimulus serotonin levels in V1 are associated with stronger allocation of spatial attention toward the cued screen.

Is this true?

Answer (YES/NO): NO